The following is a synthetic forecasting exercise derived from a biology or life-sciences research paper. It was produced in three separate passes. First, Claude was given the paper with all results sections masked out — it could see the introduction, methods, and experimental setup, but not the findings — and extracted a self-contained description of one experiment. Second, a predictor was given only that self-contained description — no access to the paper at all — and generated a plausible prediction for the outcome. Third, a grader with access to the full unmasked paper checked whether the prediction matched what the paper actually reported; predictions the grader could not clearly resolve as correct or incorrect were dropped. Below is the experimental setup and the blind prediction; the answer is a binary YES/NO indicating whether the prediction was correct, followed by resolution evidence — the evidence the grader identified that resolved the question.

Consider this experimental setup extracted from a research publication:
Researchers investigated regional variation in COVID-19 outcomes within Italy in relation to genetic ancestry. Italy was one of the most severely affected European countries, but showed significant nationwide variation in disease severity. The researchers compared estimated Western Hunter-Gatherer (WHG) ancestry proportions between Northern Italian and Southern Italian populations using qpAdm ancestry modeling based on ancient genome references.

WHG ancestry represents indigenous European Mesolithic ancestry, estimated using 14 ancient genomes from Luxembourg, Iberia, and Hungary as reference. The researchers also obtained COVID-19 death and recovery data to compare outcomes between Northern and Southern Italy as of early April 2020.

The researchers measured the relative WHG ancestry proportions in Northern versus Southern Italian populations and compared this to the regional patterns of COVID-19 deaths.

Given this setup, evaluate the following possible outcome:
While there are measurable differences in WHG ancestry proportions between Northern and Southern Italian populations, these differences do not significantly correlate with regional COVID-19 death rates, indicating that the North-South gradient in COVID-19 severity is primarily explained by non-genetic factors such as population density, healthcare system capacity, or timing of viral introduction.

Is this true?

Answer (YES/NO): NO